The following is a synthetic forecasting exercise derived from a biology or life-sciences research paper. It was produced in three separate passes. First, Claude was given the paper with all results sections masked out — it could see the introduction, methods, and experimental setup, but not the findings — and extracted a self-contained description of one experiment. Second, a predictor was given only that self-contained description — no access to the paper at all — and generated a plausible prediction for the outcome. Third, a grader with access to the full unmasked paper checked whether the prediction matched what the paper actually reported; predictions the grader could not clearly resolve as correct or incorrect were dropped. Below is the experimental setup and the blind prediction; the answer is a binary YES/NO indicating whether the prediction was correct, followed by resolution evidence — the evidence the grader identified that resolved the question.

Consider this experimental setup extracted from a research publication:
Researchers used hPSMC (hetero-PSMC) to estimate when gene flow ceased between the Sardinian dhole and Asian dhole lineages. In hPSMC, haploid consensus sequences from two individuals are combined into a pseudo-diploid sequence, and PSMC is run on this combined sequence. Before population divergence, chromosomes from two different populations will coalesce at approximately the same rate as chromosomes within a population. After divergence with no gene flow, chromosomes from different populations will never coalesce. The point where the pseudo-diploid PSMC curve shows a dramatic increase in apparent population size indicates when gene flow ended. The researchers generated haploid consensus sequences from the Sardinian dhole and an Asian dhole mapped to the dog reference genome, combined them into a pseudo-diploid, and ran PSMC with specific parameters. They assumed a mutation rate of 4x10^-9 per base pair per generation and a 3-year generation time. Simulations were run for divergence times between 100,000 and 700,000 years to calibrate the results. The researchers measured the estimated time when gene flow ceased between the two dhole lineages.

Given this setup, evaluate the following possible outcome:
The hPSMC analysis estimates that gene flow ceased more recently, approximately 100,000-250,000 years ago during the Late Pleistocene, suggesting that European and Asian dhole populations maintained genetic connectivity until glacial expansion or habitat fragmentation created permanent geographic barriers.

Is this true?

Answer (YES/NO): NO